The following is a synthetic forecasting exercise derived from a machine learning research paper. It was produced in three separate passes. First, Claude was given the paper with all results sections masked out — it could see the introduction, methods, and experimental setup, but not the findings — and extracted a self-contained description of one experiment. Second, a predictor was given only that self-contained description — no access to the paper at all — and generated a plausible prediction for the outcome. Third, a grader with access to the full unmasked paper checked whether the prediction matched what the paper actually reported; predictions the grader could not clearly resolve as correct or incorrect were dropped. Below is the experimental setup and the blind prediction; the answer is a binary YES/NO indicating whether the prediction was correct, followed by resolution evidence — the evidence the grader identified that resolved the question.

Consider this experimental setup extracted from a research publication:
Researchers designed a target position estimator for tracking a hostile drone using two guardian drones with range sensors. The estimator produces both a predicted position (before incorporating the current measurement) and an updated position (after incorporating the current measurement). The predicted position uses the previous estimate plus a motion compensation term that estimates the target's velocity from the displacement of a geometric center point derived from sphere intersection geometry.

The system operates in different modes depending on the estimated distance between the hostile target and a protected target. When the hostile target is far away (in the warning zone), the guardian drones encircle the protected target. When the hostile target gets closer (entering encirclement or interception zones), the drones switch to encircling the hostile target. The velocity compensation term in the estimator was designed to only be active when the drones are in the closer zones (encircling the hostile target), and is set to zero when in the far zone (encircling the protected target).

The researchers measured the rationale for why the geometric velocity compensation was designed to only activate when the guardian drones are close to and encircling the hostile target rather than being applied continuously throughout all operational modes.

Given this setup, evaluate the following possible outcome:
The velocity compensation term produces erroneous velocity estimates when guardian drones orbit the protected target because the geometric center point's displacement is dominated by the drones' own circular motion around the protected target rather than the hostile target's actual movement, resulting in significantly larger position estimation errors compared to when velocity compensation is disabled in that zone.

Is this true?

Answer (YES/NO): NO